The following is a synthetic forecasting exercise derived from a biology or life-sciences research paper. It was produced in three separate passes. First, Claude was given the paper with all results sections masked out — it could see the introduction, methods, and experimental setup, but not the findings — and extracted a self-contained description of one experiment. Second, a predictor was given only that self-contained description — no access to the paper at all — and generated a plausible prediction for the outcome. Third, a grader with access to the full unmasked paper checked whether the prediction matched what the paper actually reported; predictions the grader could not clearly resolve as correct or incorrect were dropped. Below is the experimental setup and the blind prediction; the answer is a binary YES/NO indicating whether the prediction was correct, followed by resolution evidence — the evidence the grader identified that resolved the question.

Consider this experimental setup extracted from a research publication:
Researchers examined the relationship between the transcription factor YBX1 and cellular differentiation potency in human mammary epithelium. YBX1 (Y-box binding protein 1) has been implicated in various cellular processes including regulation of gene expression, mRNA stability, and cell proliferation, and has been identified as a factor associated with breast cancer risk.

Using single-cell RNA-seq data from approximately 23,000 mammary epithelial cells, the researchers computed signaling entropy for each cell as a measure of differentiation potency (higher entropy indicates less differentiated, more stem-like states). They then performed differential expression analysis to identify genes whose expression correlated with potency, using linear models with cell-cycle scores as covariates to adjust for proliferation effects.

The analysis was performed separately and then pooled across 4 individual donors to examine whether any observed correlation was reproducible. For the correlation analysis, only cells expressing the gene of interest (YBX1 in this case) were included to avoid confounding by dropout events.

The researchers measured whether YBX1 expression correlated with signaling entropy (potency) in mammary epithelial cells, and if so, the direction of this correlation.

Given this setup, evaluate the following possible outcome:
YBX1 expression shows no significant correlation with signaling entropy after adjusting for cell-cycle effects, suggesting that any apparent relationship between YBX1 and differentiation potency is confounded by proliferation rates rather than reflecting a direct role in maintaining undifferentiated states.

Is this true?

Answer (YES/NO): NO